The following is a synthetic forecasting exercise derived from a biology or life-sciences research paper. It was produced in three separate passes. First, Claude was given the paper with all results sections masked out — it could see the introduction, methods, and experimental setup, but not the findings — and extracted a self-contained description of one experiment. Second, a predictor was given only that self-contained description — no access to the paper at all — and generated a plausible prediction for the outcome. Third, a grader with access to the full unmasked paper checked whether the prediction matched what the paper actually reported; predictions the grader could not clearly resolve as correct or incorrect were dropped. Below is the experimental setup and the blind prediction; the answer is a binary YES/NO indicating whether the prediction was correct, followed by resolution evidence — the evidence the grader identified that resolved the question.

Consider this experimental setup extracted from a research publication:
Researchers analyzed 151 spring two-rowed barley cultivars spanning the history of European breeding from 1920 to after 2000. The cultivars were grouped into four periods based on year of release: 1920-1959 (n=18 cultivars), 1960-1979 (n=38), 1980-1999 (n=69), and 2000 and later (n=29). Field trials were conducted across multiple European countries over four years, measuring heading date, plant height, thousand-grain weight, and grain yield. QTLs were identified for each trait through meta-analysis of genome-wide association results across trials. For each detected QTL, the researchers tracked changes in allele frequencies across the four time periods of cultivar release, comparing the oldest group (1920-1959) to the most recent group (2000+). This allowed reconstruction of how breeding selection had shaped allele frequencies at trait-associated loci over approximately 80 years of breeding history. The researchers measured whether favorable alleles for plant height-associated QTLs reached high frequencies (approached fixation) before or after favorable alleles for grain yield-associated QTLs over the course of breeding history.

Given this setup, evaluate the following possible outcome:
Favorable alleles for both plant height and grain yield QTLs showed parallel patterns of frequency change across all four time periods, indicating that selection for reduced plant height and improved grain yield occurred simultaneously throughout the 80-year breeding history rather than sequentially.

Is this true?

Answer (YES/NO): NO